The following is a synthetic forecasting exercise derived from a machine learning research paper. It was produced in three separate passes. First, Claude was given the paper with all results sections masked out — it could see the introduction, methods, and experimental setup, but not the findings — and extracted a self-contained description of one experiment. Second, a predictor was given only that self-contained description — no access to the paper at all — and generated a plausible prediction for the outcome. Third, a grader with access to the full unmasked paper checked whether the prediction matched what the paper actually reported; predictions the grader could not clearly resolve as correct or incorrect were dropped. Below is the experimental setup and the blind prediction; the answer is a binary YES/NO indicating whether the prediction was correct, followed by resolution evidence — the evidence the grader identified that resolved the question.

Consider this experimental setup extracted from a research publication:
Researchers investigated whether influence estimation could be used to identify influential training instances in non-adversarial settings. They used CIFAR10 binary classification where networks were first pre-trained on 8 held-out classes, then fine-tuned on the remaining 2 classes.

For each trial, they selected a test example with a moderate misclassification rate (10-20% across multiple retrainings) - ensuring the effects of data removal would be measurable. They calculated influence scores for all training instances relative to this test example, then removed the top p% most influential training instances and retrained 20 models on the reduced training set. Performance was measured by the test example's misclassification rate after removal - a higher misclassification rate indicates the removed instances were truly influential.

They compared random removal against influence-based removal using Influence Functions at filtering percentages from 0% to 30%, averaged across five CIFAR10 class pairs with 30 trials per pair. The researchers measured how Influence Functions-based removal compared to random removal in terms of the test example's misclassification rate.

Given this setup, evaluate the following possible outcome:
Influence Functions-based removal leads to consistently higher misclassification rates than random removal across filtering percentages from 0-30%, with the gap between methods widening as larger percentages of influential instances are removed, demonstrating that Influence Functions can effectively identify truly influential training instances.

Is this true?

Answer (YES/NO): NO